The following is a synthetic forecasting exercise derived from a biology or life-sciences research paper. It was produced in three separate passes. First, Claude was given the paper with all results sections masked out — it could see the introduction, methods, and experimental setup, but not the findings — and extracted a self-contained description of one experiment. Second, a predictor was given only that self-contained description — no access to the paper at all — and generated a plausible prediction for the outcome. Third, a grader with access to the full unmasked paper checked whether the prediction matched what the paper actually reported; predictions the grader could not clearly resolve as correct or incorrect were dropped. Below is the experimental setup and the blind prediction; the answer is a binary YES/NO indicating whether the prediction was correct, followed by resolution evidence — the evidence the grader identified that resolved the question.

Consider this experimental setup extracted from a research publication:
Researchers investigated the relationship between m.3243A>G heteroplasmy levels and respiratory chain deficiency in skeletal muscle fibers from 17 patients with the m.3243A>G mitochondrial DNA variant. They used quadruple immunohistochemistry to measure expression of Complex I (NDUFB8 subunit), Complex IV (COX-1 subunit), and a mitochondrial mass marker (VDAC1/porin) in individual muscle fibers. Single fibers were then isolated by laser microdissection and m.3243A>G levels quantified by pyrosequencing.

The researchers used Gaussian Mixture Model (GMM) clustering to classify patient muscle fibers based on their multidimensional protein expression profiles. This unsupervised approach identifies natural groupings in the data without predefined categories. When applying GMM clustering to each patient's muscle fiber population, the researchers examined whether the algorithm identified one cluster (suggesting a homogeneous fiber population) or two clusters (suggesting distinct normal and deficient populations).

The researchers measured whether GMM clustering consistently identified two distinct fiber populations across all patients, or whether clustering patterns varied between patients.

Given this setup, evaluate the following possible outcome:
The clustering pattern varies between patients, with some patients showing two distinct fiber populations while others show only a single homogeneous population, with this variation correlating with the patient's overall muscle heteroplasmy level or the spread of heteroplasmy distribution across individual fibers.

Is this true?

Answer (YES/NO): YES